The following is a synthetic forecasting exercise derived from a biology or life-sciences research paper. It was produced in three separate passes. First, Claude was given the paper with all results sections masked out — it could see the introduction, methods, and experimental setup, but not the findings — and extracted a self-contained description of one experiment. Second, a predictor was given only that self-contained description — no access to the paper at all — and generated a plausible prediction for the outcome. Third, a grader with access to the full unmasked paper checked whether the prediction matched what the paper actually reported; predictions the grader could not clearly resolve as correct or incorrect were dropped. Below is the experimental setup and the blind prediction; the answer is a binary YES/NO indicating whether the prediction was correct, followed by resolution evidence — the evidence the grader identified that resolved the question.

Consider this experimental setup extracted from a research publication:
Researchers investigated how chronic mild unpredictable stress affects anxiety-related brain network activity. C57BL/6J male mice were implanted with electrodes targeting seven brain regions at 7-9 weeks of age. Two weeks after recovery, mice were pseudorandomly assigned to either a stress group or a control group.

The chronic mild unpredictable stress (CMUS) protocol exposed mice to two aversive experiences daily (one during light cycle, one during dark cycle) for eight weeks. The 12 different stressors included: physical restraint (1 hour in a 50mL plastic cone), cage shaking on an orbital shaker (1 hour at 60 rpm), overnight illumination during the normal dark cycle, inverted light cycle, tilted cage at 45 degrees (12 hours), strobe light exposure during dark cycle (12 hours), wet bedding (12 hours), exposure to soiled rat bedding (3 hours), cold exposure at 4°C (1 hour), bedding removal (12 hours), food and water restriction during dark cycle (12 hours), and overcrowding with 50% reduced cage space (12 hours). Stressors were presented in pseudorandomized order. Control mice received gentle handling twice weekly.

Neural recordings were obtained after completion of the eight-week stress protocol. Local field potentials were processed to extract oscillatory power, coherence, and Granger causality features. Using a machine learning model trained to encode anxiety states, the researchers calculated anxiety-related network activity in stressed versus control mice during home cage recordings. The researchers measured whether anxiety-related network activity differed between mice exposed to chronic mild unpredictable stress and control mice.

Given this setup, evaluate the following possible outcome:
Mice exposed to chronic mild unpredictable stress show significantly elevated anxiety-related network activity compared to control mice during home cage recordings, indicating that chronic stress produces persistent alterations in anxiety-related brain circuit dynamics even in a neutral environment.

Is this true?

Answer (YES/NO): YES